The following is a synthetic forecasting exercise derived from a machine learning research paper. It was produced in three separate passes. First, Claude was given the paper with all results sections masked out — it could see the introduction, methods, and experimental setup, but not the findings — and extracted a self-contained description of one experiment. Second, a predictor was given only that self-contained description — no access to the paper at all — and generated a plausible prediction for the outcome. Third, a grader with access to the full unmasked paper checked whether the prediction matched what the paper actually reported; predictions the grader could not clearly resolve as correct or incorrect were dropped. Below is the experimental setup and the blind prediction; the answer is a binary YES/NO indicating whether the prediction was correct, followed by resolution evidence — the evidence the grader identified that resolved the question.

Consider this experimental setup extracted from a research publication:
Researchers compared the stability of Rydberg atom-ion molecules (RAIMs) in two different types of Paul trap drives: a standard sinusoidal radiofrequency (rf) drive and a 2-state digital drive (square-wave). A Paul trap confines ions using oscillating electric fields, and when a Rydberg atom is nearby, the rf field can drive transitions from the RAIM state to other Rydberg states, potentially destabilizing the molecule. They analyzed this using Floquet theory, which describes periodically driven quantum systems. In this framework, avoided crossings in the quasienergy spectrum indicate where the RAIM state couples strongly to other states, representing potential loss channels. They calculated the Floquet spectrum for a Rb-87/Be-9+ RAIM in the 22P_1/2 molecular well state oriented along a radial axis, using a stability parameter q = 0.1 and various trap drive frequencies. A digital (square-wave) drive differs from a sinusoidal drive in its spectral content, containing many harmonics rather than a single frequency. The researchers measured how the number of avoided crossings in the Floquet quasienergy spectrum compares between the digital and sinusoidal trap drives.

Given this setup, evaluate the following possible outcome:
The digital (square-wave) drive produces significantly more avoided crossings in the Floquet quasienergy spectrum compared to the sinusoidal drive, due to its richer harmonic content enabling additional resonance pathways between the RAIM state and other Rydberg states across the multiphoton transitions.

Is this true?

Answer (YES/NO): YES